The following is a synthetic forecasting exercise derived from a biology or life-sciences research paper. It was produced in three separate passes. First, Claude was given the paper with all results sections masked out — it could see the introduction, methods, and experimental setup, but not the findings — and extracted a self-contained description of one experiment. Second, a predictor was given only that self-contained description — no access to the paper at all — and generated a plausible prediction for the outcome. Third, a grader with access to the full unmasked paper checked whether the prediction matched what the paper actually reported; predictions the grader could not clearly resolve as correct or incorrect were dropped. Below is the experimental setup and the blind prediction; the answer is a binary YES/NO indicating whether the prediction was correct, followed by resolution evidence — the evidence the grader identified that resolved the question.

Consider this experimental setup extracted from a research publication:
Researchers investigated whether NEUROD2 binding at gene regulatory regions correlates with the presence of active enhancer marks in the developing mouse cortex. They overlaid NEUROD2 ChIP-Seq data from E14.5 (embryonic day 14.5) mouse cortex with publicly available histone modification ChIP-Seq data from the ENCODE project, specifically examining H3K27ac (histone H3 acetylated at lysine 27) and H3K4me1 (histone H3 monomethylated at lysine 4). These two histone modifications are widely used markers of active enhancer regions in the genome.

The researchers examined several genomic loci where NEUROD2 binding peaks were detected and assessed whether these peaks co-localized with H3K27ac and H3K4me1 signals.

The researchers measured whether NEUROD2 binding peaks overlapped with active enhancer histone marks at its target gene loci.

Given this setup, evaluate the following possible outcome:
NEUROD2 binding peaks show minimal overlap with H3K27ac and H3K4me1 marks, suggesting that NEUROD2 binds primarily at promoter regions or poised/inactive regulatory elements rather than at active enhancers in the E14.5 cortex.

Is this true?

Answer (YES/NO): NO